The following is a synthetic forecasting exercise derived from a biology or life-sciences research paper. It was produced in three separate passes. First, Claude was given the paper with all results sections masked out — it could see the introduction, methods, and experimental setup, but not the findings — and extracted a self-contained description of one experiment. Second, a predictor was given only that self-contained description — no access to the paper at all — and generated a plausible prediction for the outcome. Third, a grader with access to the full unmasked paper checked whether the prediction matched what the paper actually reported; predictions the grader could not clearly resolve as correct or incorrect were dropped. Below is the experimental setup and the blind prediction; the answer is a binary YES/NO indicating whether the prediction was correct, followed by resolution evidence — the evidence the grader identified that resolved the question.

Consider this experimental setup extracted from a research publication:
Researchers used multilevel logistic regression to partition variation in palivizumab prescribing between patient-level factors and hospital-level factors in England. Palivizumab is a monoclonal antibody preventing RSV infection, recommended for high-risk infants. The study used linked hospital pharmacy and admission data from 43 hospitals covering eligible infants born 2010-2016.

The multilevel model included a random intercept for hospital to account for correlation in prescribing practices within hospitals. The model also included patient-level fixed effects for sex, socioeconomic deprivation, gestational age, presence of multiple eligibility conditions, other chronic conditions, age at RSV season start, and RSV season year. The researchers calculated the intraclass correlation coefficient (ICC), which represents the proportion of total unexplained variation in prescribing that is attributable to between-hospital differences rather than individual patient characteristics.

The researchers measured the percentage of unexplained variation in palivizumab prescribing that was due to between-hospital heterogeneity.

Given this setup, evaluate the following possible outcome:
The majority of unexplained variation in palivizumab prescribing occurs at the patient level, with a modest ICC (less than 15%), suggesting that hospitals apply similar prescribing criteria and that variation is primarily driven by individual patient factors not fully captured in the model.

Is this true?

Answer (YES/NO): NO